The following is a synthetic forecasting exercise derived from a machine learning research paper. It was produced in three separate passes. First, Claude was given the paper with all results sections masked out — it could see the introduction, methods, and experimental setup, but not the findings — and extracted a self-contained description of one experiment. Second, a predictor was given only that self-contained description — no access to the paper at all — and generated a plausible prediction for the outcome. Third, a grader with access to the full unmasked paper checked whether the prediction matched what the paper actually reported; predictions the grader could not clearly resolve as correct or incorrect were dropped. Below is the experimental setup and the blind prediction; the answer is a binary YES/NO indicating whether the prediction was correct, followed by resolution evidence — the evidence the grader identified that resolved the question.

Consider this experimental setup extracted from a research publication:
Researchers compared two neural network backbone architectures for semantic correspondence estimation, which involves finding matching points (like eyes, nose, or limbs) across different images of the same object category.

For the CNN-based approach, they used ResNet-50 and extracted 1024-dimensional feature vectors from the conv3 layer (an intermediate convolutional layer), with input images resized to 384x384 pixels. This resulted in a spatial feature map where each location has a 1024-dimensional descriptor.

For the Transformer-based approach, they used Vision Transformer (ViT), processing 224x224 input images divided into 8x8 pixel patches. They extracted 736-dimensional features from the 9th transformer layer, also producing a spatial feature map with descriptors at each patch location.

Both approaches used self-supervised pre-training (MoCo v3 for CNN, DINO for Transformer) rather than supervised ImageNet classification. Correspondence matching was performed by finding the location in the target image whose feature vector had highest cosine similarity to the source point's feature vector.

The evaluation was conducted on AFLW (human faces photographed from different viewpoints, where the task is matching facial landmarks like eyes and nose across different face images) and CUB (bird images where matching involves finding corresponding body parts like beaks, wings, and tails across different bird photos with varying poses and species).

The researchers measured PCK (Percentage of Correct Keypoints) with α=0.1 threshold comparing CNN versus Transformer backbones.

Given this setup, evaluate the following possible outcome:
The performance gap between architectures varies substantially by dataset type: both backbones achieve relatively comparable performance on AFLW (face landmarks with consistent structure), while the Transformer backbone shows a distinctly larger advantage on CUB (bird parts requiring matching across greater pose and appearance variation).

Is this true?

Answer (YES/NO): NO